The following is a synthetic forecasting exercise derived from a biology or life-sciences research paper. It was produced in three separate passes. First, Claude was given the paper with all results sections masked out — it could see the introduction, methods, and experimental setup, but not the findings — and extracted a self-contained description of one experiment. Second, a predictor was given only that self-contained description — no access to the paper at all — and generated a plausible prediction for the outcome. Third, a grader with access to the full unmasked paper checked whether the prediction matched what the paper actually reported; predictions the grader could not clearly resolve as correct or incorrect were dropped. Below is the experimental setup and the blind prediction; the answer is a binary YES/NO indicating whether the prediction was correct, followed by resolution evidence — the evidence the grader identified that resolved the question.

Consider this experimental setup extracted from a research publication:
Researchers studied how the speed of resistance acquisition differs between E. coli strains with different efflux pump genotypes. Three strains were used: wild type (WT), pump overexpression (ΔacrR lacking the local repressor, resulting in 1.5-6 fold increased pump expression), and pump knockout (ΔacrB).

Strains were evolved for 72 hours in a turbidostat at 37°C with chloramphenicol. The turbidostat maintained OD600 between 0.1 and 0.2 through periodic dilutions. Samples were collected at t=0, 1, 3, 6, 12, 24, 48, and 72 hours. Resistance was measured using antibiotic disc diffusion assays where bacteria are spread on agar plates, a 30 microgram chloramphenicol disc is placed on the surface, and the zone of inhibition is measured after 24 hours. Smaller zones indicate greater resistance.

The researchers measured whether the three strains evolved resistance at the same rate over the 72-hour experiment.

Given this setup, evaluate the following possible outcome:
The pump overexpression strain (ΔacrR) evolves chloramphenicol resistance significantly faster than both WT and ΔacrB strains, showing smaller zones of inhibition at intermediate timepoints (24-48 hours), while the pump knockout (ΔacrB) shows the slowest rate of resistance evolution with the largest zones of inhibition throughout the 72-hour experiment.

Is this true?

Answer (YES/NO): NO